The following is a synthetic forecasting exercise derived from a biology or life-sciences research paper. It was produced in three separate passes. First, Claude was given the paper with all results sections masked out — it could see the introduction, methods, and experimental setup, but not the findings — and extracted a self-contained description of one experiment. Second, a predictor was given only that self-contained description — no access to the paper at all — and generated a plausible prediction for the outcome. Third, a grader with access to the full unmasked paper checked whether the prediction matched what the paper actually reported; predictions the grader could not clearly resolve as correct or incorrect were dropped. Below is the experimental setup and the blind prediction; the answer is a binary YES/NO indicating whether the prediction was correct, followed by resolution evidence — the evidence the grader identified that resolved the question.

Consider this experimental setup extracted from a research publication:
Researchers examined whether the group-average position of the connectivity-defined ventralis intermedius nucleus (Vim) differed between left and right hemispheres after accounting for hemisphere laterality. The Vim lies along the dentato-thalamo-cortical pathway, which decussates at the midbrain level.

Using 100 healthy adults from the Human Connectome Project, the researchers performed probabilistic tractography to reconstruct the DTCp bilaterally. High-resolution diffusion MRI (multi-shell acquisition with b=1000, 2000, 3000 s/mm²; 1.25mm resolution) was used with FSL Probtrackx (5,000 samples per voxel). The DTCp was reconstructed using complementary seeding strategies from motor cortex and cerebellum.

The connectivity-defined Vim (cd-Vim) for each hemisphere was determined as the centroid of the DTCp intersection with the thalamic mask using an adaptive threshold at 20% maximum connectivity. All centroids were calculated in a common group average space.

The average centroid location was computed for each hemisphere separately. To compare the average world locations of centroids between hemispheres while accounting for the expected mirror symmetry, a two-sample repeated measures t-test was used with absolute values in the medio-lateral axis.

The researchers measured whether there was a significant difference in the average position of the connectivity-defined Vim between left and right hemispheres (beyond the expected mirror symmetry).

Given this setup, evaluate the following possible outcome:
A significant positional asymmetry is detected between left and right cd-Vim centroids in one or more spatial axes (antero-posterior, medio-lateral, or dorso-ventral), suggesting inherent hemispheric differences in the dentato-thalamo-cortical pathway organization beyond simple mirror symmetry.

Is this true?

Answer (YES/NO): YES